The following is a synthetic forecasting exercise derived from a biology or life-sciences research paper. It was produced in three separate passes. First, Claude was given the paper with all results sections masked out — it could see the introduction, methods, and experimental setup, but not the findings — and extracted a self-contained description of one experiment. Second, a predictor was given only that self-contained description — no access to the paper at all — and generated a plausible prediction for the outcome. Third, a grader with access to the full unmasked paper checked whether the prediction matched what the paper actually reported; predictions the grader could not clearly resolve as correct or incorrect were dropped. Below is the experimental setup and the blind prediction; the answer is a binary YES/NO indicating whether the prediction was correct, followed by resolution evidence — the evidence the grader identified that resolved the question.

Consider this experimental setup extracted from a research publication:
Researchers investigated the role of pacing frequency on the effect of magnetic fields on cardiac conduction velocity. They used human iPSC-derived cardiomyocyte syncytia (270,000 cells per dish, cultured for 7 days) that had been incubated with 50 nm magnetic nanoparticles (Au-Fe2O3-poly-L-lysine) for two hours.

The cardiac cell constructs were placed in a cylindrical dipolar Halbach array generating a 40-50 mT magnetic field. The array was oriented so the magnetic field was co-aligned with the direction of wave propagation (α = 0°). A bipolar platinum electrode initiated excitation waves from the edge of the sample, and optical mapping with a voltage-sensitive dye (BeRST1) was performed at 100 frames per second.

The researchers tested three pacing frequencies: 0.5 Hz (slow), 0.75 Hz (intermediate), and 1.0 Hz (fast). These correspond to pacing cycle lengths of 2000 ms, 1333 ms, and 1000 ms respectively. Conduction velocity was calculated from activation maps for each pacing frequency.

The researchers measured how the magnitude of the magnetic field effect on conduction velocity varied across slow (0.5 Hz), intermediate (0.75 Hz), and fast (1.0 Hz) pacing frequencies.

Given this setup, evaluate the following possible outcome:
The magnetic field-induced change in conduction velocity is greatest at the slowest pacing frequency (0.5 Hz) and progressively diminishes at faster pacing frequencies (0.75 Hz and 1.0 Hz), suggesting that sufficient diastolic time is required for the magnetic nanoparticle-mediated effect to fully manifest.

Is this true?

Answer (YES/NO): YES